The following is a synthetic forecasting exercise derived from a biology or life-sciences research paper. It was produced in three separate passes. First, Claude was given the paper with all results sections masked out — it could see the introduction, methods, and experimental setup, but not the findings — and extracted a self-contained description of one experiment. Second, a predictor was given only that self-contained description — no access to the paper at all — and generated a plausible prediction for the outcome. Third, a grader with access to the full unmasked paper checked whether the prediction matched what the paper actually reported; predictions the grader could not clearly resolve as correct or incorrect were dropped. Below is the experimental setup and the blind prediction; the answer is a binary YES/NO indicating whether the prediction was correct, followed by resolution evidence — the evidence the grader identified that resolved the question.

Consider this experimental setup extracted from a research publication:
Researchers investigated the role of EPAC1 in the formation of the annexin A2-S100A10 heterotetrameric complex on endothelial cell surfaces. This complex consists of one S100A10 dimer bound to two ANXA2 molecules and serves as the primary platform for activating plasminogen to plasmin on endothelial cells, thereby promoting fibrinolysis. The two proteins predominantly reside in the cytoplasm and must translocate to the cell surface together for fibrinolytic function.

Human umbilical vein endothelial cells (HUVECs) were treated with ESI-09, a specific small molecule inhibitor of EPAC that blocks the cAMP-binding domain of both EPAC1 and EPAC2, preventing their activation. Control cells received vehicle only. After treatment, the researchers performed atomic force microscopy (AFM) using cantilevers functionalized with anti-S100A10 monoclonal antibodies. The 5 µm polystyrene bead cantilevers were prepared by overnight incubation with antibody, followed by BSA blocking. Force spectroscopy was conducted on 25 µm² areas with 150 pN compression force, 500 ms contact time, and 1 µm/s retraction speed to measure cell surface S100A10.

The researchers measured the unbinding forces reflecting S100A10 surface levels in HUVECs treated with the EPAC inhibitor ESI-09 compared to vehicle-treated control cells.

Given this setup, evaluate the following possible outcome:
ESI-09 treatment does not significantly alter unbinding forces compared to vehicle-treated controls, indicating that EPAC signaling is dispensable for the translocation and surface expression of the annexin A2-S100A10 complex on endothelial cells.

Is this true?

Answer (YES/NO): NO